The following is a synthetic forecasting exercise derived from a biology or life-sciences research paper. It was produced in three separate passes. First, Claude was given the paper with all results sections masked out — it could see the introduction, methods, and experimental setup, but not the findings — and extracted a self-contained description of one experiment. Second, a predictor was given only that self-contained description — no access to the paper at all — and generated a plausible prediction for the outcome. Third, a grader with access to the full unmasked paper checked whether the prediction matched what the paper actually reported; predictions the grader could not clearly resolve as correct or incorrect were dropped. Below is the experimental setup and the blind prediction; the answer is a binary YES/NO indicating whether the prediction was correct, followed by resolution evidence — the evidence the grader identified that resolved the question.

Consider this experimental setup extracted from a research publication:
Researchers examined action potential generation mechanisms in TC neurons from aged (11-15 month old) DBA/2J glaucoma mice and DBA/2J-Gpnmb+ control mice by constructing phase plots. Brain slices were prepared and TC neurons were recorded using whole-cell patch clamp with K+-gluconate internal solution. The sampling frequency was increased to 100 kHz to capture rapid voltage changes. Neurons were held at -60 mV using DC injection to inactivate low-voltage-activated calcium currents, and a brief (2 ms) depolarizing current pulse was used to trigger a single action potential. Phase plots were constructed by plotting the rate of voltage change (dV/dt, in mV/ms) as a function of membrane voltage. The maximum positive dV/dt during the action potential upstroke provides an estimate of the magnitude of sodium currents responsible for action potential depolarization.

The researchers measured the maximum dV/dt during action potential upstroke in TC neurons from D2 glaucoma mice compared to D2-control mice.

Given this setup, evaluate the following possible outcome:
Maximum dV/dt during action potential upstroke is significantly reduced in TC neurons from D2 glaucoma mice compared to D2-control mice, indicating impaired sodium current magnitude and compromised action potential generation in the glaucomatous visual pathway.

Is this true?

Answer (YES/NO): NO